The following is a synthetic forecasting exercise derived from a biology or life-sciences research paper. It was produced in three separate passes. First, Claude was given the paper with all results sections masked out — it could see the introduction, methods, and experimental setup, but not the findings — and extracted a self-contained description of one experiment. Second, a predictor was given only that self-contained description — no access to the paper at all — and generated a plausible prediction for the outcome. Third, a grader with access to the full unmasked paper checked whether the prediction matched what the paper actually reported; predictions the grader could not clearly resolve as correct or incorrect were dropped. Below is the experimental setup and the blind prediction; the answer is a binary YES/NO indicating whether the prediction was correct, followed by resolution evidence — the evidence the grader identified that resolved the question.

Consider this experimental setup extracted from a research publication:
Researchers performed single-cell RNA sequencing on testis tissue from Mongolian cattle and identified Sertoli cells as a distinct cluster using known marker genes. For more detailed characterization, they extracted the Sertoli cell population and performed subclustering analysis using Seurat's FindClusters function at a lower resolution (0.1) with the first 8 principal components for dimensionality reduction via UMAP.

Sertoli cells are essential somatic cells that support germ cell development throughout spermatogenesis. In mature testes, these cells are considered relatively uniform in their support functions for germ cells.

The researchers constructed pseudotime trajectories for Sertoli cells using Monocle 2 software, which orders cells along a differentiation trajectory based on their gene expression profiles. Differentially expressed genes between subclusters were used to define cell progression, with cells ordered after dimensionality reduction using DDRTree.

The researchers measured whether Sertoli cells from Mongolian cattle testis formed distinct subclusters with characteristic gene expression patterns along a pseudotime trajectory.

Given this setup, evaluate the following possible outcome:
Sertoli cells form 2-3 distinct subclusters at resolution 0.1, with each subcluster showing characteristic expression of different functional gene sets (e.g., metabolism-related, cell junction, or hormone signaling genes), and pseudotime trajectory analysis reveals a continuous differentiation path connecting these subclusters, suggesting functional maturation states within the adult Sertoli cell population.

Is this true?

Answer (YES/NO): NO